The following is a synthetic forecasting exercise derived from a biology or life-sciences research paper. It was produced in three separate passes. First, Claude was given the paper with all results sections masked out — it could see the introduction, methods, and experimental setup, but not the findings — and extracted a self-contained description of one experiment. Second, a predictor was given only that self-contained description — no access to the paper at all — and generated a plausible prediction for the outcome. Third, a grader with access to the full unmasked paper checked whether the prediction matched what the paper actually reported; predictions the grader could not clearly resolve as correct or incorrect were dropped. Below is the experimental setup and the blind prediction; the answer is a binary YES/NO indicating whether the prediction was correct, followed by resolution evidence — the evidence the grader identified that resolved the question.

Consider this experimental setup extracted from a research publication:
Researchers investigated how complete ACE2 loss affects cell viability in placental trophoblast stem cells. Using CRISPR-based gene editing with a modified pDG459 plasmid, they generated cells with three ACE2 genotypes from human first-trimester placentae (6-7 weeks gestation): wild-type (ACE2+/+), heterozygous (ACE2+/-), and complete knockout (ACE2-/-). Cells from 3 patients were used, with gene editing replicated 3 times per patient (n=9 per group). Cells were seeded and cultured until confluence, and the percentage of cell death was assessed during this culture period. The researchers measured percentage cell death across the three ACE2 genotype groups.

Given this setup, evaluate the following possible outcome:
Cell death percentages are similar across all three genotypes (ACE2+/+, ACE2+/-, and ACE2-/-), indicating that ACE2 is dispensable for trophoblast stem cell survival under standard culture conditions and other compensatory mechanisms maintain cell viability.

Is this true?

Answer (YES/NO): NO